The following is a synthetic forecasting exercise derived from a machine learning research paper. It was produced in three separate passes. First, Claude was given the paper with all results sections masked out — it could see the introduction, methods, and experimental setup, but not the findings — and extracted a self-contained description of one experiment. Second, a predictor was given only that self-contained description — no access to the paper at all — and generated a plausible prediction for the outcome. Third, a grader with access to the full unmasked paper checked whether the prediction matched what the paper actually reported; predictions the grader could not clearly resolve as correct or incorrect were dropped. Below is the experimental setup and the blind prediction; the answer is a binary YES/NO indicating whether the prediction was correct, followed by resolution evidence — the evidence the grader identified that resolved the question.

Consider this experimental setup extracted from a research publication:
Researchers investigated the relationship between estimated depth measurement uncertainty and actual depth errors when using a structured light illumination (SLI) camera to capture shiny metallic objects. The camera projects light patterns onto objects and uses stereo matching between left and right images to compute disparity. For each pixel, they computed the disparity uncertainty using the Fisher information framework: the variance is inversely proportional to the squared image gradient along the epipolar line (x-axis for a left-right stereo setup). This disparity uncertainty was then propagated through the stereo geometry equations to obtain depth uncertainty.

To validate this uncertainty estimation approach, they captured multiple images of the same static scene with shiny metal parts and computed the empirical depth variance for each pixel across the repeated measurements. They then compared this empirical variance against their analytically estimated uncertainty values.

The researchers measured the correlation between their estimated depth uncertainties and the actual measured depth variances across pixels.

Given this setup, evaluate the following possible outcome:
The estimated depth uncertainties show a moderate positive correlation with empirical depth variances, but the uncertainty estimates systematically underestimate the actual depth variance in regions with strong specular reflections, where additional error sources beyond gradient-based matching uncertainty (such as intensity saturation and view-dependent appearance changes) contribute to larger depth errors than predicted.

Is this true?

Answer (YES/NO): NO